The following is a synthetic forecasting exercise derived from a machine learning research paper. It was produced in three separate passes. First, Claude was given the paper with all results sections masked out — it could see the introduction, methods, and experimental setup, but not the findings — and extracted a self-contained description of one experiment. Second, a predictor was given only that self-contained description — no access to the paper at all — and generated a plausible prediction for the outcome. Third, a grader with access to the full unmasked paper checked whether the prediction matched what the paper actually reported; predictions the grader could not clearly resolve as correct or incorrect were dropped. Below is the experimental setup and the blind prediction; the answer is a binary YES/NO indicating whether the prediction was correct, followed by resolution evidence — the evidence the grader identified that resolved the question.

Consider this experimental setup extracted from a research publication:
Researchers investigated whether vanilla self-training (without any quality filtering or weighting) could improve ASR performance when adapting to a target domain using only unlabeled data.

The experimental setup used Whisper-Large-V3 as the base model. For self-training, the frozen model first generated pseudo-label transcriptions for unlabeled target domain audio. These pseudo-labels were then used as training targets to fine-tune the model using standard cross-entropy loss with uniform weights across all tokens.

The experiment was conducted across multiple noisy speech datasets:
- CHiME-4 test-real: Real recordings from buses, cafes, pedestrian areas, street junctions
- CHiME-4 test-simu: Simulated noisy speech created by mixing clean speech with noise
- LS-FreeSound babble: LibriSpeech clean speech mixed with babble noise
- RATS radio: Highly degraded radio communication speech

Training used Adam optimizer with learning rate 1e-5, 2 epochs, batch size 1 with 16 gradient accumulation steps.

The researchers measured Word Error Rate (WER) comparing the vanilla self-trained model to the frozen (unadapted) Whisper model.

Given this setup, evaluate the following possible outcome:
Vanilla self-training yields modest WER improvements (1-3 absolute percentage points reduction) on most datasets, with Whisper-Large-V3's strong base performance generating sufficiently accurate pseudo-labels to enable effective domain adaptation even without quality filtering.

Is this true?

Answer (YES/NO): NO